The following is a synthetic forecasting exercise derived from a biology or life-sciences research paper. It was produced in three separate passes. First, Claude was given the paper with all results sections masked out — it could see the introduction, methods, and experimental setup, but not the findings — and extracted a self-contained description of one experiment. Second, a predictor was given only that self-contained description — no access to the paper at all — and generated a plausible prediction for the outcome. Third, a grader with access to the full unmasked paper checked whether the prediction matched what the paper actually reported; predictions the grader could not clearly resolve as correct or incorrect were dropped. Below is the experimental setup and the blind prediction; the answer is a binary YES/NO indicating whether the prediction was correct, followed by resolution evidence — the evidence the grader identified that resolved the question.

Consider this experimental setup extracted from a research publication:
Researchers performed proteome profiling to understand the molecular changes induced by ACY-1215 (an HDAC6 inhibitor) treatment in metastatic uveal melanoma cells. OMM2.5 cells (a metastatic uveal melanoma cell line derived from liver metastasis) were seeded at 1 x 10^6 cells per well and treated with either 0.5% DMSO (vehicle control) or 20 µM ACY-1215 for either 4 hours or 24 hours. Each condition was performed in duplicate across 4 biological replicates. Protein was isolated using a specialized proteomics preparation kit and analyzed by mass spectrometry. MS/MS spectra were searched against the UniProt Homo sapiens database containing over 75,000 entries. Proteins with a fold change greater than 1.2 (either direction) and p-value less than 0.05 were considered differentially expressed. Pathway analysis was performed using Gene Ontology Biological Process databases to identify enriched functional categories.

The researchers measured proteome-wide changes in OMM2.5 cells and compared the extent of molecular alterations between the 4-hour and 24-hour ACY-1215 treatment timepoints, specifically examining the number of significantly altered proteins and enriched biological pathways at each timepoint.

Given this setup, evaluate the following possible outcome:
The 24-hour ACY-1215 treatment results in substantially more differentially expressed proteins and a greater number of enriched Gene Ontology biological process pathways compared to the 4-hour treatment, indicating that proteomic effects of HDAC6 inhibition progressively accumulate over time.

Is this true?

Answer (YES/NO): YES